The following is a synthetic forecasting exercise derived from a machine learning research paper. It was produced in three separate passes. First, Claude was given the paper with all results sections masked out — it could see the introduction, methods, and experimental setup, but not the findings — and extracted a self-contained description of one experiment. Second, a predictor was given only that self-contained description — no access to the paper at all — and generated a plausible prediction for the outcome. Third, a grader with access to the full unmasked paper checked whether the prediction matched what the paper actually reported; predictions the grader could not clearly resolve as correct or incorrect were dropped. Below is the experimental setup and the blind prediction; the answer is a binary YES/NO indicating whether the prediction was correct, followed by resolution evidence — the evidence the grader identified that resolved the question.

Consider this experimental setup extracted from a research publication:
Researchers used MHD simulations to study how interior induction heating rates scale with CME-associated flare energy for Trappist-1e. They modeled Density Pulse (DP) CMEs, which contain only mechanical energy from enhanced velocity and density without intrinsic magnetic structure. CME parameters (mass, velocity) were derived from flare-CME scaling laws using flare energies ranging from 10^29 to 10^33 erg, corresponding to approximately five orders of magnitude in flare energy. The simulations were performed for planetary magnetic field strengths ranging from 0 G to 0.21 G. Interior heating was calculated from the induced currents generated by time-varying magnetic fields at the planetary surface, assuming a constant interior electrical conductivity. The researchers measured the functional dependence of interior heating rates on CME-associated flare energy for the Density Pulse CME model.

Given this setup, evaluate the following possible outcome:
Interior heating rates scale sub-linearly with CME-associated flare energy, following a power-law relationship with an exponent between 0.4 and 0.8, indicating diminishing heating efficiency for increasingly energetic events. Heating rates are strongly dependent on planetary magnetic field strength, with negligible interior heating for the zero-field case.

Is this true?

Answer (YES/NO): NO